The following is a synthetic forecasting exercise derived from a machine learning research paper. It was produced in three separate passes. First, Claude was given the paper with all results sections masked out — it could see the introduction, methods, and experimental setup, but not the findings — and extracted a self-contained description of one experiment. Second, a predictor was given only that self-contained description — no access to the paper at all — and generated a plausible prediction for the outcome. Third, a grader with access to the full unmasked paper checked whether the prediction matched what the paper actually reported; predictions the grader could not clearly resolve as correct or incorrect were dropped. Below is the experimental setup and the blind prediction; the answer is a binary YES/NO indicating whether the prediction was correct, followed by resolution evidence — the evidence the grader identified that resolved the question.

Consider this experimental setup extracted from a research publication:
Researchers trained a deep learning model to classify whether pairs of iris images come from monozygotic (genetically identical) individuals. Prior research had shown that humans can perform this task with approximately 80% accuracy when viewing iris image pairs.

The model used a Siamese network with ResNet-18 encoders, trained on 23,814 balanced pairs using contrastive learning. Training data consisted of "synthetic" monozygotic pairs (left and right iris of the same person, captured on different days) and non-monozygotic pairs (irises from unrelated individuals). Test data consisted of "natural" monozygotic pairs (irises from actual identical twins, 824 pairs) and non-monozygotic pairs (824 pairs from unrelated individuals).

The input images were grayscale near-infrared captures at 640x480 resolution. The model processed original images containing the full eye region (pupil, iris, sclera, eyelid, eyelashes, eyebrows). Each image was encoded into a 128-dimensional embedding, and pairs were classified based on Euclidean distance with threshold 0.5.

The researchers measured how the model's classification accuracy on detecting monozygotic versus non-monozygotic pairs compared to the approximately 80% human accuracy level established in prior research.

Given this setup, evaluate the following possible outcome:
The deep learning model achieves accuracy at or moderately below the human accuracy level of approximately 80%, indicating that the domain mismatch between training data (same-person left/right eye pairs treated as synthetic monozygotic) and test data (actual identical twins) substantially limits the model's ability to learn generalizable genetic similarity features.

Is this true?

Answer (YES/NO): NO